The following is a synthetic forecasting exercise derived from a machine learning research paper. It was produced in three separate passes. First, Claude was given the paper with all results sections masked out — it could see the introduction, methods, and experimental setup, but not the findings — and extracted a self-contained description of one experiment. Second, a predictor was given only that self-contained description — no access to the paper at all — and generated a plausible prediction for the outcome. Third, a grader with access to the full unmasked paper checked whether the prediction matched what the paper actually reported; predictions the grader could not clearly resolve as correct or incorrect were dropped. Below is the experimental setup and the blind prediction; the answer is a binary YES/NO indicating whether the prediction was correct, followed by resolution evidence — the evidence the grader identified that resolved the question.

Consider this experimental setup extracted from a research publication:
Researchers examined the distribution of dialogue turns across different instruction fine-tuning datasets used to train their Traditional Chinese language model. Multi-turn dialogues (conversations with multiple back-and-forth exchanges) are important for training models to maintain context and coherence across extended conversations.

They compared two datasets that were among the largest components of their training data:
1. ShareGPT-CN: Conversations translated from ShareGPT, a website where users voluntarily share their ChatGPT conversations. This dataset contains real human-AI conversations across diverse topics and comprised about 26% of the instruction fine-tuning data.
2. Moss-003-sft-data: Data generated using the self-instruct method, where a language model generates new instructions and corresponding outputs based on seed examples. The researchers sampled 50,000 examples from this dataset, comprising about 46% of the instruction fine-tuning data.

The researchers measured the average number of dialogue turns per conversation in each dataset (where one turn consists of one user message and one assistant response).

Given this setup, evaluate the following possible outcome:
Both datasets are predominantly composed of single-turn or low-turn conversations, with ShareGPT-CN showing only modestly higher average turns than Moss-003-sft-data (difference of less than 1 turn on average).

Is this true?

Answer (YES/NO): NO